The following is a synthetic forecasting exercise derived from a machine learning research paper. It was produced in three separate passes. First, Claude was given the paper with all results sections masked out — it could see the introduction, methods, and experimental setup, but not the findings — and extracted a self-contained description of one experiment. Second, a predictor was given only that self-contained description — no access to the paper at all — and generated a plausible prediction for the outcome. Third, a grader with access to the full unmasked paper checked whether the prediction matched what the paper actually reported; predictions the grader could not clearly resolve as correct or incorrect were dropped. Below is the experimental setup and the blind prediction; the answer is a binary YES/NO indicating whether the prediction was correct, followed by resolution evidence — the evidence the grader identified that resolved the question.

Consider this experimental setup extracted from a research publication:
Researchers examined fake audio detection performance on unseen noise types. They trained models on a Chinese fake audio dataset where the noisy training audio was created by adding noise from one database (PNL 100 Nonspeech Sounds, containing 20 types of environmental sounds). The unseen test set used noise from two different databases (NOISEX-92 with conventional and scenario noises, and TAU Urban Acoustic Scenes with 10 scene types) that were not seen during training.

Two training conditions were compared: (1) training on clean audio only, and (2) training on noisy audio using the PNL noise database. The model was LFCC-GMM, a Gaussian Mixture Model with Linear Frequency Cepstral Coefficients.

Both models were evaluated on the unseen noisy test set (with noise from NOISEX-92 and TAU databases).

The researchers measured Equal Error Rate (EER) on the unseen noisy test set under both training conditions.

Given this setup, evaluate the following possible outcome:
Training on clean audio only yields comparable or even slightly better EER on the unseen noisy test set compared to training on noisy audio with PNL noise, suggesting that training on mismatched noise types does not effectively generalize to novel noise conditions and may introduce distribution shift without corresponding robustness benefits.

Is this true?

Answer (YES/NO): YES